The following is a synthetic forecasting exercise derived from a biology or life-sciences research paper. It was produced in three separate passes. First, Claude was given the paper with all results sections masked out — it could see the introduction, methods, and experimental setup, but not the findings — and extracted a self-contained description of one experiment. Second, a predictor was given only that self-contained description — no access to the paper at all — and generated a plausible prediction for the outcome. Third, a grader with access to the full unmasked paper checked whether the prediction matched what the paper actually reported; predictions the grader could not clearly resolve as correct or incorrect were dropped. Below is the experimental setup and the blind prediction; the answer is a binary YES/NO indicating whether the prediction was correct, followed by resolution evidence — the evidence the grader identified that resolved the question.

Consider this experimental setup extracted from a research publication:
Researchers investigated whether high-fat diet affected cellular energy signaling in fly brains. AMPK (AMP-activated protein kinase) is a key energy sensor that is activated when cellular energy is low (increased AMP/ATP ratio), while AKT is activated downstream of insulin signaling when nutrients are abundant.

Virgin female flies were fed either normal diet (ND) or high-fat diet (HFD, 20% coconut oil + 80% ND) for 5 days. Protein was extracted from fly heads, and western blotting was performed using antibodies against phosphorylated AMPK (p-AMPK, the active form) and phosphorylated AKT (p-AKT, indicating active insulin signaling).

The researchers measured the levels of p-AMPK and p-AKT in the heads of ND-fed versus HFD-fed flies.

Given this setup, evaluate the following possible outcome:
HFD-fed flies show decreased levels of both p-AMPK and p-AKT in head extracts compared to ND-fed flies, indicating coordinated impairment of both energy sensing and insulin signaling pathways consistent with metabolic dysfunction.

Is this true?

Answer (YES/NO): NO